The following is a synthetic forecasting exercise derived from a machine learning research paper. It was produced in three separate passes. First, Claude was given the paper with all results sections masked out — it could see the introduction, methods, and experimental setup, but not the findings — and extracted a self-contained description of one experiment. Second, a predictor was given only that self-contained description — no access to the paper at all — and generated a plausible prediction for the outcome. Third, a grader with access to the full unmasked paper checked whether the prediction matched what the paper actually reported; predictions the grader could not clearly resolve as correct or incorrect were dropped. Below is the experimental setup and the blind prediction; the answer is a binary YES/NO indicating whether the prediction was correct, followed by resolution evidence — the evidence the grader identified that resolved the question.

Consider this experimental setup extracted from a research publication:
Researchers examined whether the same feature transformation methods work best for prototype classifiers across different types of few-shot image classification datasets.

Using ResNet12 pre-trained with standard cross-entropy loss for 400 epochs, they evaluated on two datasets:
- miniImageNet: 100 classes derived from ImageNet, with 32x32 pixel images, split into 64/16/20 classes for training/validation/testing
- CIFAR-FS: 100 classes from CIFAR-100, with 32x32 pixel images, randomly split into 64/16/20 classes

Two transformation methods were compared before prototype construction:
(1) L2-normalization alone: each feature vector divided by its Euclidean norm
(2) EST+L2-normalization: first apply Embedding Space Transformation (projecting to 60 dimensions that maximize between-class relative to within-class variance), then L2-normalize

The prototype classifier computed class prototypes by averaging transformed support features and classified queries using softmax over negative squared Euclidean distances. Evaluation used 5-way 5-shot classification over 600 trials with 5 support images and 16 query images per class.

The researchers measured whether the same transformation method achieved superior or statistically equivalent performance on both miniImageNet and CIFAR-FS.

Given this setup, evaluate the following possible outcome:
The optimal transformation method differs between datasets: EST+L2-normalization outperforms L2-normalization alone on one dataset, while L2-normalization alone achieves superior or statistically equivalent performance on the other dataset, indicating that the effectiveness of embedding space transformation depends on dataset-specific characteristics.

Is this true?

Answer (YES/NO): NO